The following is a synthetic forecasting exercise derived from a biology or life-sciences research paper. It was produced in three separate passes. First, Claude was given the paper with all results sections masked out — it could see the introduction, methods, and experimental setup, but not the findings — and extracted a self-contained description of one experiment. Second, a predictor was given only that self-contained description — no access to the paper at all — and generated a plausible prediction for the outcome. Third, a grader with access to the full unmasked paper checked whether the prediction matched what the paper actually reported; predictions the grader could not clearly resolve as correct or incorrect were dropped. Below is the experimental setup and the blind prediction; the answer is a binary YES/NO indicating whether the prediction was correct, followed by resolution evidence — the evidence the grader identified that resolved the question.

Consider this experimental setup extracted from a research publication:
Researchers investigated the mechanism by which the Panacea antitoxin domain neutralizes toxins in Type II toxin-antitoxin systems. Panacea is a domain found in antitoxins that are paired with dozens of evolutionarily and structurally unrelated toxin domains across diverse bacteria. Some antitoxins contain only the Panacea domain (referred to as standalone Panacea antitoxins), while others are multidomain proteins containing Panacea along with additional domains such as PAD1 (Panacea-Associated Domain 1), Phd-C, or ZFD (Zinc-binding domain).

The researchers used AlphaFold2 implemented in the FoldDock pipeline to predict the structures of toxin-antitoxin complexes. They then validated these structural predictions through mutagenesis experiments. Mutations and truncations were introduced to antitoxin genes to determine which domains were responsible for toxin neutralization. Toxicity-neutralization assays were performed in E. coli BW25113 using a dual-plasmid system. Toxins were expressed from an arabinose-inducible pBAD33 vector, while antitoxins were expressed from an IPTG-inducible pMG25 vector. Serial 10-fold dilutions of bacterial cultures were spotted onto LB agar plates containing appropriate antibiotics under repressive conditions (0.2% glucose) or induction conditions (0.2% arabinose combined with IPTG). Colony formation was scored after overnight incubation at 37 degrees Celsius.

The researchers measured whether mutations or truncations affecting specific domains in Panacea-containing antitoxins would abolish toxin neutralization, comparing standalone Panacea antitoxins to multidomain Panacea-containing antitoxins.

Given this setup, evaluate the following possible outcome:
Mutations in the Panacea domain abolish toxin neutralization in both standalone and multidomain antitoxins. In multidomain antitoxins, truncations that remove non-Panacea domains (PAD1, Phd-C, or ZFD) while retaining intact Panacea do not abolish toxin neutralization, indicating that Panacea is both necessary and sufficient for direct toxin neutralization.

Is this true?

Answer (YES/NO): NO